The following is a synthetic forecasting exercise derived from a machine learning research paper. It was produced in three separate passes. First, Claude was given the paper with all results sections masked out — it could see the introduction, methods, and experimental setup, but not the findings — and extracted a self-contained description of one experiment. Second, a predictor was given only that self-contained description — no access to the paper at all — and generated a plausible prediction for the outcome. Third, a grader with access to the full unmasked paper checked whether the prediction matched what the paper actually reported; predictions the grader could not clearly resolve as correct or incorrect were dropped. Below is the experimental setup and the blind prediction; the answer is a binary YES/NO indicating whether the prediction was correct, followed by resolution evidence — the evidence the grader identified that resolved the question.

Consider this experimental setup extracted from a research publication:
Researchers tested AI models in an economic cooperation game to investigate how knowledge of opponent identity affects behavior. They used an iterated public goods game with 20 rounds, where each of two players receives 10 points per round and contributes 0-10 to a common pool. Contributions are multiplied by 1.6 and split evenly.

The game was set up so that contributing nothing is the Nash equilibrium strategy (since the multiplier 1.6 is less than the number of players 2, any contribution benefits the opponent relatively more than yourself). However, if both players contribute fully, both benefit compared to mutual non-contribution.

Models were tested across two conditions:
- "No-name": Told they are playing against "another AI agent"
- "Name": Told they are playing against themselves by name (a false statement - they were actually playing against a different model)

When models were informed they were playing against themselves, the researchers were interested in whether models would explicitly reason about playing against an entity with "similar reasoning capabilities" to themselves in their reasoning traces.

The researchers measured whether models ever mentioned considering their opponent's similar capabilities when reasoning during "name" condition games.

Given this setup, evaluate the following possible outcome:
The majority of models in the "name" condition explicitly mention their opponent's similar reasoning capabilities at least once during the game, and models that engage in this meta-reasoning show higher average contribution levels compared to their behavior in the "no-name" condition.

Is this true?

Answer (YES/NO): NO